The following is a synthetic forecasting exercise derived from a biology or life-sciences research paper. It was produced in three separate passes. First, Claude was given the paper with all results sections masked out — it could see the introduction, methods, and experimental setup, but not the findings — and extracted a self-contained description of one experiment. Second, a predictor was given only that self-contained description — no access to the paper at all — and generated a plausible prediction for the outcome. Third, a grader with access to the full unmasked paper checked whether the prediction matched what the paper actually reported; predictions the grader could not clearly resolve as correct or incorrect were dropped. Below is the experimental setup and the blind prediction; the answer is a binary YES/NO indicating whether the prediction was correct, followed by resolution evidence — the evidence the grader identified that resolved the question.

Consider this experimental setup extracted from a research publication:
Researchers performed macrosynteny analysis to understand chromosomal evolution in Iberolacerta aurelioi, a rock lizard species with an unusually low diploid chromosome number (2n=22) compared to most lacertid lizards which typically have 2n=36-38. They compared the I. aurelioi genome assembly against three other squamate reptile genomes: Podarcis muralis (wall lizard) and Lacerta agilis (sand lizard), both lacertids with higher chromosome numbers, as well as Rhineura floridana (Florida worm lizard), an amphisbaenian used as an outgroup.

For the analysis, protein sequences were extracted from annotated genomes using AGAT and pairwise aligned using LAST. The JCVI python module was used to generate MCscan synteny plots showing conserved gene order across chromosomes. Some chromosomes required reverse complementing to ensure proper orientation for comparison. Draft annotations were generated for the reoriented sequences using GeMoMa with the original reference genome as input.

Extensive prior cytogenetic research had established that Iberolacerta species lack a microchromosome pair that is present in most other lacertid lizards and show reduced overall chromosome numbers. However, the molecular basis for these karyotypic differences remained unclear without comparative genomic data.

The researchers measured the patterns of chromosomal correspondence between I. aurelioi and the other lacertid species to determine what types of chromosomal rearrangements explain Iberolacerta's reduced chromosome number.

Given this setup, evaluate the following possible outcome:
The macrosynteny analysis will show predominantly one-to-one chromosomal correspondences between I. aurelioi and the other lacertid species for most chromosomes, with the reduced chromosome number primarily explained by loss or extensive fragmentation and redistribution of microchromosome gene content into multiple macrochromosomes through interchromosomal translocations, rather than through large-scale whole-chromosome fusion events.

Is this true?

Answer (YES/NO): NO